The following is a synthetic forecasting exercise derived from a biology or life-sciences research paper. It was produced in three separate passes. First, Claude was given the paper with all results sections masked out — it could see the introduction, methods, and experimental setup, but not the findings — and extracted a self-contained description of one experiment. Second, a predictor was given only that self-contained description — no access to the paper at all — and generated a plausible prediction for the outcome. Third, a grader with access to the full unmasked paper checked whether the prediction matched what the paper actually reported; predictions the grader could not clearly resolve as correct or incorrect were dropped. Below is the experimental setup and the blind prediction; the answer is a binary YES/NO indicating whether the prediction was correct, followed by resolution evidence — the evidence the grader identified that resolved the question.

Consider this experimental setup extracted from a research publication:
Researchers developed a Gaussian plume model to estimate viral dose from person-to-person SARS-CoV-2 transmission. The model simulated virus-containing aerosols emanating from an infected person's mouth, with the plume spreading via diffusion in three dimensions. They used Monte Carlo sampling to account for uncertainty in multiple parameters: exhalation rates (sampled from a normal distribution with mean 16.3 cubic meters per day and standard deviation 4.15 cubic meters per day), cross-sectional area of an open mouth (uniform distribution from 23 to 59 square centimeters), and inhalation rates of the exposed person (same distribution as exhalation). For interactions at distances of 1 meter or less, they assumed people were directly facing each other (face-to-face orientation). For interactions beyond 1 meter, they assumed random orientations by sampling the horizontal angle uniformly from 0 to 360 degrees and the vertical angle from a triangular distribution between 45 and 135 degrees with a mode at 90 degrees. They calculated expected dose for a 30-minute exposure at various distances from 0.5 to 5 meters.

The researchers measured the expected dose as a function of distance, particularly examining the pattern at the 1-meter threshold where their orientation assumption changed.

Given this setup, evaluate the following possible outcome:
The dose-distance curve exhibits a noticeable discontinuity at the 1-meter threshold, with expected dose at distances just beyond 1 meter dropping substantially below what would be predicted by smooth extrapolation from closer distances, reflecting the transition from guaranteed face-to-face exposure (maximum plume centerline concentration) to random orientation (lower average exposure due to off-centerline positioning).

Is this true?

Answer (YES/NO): YES